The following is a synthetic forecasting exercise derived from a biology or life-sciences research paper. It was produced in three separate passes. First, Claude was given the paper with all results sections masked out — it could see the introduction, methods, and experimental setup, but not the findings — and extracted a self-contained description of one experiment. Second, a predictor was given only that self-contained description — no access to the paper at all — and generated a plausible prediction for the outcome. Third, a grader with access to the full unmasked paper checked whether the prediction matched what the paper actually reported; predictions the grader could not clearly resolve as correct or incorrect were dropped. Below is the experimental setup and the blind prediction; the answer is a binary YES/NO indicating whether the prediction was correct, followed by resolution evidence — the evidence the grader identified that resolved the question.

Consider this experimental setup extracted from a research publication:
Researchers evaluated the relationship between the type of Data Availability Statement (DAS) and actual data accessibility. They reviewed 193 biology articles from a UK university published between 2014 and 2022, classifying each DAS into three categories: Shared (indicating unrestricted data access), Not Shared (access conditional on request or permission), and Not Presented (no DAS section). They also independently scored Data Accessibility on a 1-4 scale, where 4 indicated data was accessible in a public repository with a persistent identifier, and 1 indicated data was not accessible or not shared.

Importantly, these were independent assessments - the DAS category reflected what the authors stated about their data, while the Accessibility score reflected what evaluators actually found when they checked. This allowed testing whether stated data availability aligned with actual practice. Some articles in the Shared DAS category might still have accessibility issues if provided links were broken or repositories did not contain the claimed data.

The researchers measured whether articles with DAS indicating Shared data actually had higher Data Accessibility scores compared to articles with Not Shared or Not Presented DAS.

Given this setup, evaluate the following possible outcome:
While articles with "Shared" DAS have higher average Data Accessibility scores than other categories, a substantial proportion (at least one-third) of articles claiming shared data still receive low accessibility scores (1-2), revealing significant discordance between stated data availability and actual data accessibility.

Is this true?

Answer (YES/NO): NO